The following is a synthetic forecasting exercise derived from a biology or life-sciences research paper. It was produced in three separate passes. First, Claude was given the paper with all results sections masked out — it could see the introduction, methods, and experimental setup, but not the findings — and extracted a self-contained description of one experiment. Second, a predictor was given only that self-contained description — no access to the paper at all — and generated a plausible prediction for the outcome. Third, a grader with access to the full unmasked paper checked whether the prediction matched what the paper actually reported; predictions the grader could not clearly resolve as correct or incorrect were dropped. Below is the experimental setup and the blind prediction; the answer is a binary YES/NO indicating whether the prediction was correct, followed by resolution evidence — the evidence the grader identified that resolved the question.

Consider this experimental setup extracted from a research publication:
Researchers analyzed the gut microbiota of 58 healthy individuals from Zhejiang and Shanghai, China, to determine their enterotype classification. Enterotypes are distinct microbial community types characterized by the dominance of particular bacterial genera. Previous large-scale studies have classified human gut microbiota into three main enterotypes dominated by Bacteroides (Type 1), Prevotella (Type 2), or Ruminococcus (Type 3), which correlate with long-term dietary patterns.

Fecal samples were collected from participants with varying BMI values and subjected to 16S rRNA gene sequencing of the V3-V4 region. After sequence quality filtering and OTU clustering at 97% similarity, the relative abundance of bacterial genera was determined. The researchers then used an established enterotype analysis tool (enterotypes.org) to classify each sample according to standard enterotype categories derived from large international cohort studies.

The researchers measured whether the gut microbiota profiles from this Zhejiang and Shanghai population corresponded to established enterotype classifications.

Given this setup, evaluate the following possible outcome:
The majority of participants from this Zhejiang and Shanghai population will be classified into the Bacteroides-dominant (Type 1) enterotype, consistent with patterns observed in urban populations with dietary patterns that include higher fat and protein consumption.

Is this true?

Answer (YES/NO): NO